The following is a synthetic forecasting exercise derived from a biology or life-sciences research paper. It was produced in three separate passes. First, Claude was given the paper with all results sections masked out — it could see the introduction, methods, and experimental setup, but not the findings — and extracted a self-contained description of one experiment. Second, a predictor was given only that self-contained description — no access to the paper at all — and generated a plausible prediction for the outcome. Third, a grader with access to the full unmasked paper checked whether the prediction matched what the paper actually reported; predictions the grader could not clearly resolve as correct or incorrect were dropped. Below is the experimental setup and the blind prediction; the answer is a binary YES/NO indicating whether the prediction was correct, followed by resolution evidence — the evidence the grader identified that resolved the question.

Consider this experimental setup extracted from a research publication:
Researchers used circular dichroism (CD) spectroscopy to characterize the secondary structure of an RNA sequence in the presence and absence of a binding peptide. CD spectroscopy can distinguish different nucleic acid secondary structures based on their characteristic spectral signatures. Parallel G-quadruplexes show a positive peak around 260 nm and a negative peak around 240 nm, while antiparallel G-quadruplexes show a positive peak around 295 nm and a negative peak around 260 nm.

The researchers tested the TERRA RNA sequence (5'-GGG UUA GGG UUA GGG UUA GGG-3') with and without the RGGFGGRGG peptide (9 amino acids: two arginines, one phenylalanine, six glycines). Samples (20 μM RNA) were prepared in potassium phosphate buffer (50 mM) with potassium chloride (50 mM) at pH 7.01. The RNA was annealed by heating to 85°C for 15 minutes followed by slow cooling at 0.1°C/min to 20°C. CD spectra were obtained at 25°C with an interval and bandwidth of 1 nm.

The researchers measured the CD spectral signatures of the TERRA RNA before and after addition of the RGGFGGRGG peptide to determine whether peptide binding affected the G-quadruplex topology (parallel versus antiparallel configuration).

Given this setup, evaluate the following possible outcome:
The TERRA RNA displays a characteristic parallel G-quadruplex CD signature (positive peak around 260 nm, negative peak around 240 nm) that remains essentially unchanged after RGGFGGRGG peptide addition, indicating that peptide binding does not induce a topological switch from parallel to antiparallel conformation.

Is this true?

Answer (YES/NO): YES